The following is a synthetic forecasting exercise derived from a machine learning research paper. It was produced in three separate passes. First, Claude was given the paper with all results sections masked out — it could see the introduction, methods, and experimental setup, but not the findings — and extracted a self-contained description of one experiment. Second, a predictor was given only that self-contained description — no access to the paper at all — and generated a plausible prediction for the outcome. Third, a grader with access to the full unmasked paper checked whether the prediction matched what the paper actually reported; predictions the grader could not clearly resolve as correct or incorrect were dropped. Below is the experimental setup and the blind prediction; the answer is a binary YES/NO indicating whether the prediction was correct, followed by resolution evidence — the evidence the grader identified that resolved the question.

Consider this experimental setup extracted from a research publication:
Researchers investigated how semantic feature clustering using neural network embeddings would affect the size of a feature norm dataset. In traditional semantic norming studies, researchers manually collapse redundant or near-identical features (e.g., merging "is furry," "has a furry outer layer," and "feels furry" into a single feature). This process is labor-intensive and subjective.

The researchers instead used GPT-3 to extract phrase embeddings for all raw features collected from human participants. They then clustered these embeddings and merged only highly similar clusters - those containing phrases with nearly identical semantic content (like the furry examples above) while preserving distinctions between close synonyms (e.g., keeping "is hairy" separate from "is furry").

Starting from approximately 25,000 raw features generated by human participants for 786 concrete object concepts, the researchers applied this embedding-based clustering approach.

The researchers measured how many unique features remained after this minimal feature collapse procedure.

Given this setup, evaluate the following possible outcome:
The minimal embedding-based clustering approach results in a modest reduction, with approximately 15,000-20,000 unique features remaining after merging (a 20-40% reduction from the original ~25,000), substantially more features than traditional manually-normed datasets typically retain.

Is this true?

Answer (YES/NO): YES